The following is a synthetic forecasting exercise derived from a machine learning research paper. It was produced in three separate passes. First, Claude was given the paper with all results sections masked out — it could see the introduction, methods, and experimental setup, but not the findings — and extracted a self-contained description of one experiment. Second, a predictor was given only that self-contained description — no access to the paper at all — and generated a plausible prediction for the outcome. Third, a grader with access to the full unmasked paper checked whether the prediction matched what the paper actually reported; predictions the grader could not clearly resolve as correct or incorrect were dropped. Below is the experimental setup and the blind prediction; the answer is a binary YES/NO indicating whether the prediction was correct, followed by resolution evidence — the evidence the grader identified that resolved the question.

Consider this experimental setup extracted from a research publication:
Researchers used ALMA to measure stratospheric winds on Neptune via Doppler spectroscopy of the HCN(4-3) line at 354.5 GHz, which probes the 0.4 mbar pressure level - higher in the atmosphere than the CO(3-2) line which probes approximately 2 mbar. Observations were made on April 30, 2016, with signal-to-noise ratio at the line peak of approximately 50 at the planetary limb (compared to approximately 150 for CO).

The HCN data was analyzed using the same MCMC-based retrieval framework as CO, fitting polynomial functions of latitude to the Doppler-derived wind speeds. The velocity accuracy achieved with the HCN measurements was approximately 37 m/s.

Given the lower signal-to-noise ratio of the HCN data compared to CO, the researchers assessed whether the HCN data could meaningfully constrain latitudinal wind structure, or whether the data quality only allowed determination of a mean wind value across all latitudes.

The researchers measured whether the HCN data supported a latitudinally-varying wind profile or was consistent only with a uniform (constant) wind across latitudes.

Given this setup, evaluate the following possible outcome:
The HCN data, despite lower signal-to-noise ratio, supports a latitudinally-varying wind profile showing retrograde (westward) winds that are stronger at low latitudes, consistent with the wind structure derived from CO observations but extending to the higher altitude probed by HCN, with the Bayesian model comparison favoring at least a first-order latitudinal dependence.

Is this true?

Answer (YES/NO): YES